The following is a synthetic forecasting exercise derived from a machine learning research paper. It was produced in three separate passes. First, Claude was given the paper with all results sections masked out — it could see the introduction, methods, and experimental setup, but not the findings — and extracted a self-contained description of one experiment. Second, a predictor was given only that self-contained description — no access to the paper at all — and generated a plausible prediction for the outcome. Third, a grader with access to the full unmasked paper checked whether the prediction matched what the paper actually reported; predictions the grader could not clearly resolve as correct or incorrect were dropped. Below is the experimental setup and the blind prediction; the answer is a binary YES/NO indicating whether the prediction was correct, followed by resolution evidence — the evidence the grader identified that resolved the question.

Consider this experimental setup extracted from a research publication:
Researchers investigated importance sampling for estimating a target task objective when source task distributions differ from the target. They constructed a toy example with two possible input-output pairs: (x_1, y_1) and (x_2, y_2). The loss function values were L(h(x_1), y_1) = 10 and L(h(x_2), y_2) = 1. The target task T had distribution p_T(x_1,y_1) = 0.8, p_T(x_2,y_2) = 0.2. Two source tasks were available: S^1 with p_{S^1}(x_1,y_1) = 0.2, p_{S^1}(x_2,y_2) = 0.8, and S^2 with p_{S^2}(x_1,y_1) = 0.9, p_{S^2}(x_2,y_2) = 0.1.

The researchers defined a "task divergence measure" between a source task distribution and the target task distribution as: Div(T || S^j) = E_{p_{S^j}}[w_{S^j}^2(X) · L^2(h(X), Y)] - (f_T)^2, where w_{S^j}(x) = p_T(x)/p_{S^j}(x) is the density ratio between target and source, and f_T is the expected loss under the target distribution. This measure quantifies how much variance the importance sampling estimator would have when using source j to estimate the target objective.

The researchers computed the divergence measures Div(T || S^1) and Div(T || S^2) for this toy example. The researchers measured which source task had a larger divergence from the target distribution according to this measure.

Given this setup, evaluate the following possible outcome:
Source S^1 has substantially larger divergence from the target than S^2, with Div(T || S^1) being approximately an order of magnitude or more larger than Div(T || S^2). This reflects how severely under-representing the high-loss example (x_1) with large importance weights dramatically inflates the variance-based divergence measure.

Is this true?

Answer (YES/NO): YES